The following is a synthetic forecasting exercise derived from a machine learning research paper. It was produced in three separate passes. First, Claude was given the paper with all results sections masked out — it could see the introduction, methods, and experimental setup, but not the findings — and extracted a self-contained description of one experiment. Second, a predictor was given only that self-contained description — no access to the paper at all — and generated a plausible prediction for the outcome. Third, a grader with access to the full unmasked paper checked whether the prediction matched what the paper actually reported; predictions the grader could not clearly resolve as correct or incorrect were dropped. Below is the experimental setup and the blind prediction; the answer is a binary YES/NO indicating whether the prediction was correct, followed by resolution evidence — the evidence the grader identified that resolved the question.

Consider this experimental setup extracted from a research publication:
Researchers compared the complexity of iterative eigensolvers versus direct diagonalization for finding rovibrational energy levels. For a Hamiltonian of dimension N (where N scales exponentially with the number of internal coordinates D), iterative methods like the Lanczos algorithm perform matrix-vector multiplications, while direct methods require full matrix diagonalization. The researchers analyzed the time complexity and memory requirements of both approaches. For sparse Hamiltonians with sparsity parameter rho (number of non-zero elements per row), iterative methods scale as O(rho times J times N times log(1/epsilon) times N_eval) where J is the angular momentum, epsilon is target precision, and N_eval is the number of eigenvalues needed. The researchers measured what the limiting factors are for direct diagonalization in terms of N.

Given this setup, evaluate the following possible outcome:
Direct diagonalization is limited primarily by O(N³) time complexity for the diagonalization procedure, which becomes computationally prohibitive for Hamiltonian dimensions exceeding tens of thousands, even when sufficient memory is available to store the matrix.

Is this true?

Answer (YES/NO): NO